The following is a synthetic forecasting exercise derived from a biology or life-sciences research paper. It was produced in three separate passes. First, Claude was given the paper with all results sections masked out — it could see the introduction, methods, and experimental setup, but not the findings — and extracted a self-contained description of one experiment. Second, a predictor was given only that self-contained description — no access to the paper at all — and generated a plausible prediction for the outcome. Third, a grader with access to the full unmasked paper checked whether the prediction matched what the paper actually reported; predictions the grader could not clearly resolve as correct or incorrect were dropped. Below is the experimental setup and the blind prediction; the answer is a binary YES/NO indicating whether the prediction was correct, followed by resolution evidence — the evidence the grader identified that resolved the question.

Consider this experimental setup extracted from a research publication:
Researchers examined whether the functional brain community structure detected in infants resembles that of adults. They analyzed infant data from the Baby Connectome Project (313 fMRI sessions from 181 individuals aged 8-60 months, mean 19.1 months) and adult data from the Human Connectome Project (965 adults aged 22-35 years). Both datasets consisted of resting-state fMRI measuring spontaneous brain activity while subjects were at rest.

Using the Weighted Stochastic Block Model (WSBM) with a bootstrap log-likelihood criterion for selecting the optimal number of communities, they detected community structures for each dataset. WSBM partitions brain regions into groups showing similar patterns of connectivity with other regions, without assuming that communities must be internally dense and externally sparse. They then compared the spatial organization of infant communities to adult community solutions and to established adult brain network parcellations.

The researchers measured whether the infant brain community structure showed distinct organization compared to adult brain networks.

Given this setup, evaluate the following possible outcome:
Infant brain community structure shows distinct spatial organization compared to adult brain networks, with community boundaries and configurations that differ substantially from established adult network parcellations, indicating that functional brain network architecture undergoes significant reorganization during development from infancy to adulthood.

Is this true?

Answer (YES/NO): YES